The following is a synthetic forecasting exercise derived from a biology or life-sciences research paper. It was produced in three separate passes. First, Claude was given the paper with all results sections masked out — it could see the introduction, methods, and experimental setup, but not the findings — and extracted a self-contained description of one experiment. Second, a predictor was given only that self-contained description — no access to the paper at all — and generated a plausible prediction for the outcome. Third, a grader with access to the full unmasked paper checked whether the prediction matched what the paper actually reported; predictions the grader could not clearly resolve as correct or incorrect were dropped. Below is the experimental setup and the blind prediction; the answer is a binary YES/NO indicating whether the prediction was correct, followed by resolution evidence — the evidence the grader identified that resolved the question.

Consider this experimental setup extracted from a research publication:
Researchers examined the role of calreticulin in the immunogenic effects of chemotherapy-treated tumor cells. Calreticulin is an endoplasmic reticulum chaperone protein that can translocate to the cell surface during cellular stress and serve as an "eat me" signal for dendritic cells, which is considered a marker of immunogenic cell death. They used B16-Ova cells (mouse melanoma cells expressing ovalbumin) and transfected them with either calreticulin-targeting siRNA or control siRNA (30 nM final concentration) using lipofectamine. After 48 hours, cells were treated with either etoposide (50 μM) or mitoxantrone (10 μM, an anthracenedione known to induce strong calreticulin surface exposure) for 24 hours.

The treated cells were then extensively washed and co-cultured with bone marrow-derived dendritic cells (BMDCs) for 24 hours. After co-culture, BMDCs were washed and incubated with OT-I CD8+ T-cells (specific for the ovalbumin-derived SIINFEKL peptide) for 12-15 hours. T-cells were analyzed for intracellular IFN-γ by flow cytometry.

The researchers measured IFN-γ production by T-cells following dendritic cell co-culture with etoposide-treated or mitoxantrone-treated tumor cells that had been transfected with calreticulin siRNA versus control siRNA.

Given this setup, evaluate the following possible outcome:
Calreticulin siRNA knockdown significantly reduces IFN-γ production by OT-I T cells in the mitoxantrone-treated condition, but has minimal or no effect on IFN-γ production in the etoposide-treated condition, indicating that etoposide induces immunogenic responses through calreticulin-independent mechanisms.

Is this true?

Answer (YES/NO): NO